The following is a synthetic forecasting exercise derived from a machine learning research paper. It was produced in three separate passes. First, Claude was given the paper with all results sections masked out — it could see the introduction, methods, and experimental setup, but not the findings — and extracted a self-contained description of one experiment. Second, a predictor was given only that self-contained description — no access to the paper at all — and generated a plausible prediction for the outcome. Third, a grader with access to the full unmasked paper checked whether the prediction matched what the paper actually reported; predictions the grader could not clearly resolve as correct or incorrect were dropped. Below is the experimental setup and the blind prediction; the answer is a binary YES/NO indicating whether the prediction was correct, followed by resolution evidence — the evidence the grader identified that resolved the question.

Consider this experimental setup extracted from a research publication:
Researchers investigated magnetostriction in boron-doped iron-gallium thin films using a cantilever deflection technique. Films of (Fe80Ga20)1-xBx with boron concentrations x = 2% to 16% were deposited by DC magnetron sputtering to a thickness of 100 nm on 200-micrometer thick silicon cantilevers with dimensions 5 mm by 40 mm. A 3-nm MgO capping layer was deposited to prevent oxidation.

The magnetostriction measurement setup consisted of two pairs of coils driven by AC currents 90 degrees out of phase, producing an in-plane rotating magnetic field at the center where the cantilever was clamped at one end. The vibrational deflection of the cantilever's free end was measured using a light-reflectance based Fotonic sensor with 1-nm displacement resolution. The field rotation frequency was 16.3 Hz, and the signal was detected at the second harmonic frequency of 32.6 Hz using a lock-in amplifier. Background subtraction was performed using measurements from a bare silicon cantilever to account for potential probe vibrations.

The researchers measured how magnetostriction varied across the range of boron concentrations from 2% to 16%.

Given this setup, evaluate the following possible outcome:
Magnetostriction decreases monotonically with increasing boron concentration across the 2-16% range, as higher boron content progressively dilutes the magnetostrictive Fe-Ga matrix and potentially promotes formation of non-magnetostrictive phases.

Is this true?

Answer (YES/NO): NO